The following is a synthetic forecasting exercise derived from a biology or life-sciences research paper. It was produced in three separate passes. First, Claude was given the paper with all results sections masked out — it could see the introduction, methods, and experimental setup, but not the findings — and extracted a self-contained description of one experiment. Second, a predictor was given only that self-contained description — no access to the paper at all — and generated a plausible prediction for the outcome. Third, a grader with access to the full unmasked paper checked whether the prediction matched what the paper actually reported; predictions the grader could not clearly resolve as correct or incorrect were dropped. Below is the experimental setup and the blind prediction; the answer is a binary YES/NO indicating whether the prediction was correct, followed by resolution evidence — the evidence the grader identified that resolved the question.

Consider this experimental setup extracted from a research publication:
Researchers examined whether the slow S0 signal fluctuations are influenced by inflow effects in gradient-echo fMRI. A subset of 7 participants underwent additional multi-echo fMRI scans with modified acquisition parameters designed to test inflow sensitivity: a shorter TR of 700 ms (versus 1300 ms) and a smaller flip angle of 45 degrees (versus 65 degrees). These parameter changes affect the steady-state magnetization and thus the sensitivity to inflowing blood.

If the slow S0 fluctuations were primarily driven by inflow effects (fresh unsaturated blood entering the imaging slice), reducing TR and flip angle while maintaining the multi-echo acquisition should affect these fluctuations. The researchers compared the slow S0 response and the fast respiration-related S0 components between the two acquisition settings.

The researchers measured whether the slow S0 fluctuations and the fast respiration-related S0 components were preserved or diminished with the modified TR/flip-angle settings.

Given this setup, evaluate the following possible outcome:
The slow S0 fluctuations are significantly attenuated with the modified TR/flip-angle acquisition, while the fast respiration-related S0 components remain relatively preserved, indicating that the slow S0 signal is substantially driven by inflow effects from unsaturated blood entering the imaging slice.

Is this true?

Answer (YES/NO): NO